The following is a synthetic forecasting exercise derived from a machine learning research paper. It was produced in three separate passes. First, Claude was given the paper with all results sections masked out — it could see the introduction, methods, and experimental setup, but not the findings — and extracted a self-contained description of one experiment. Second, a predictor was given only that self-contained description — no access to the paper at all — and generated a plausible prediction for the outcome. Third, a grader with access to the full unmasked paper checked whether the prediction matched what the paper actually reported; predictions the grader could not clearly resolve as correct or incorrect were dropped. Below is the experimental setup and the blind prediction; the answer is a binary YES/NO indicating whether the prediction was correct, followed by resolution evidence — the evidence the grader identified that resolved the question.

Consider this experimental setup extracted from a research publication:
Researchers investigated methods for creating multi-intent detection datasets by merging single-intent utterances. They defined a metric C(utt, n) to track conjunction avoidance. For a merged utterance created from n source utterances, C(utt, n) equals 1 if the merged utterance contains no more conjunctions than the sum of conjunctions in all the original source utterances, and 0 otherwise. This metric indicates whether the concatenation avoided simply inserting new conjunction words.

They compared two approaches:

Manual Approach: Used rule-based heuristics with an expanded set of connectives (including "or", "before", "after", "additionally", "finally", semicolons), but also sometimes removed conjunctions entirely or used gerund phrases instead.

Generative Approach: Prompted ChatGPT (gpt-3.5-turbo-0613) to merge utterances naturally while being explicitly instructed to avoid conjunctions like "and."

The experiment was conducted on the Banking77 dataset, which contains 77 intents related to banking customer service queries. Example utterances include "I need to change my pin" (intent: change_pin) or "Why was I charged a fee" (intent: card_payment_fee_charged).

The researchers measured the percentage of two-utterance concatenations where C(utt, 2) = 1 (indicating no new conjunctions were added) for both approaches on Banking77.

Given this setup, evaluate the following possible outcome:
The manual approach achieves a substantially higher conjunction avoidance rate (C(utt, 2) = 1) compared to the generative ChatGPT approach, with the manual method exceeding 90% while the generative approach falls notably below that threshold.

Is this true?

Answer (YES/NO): NO